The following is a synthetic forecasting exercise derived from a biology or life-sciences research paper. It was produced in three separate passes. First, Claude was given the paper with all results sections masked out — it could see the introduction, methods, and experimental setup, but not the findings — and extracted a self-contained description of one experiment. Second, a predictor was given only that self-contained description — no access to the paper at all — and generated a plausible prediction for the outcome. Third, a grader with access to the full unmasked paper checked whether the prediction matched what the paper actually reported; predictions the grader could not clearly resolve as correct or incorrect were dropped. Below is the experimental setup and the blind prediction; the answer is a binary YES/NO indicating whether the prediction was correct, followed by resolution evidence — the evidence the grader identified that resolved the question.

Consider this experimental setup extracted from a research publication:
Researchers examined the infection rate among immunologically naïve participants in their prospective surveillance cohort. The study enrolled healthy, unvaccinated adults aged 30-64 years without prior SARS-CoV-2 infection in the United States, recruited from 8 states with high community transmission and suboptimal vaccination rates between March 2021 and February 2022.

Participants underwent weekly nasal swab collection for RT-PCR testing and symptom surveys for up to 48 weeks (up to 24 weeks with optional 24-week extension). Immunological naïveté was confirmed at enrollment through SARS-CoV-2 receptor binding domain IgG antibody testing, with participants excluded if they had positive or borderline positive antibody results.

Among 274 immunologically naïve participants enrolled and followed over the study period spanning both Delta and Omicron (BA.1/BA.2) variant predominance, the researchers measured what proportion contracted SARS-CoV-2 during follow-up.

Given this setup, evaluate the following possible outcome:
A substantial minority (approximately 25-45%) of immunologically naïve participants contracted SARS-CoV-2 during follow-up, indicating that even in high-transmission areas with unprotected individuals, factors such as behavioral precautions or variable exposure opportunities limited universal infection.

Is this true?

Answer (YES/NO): NO